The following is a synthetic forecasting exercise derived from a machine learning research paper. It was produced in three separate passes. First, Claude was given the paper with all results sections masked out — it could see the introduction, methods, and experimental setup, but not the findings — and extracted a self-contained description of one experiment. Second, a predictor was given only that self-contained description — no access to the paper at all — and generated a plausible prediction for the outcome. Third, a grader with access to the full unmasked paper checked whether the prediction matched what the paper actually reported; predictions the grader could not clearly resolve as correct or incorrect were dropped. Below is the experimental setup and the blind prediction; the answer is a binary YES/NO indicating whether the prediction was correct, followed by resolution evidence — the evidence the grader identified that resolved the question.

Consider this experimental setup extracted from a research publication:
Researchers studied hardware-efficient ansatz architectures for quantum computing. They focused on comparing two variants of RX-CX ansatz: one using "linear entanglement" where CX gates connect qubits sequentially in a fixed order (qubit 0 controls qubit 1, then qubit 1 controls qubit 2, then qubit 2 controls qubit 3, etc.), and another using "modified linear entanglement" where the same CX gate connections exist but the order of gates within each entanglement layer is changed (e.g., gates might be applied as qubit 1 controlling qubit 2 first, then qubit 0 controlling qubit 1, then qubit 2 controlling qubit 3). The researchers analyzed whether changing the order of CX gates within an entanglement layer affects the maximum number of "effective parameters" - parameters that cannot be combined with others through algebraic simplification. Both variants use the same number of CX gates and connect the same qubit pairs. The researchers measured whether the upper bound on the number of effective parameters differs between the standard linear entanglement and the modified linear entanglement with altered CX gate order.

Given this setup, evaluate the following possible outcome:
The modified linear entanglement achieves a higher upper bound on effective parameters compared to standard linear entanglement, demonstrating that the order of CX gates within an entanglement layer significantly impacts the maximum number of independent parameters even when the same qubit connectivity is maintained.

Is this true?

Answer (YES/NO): NO